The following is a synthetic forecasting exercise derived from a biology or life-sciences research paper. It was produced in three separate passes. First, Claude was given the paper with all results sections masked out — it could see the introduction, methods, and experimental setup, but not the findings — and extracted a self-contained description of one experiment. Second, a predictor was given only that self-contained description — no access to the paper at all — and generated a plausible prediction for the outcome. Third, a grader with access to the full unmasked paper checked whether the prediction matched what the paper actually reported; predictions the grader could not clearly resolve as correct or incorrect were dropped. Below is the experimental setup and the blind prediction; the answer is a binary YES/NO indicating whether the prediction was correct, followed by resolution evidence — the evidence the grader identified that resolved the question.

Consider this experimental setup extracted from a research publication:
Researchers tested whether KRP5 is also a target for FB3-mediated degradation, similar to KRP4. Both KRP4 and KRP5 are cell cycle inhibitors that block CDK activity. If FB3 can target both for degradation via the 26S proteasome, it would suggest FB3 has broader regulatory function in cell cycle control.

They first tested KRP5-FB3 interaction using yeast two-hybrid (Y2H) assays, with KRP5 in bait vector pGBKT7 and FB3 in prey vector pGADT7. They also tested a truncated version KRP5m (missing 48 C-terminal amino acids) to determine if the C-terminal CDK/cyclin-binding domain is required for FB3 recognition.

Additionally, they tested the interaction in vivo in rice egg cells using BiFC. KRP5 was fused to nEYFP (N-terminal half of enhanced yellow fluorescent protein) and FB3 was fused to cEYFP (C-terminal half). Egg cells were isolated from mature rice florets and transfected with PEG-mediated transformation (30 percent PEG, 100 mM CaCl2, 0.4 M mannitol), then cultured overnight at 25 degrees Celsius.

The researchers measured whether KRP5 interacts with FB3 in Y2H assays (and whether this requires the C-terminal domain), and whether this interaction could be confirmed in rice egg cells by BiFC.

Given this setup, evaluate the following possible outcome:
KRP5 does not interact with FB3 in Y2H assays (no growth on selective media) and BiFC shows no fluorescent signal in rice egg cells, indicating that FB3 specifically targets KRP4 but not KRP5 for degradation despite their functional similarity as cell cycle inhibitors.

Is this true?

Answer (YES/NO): NO